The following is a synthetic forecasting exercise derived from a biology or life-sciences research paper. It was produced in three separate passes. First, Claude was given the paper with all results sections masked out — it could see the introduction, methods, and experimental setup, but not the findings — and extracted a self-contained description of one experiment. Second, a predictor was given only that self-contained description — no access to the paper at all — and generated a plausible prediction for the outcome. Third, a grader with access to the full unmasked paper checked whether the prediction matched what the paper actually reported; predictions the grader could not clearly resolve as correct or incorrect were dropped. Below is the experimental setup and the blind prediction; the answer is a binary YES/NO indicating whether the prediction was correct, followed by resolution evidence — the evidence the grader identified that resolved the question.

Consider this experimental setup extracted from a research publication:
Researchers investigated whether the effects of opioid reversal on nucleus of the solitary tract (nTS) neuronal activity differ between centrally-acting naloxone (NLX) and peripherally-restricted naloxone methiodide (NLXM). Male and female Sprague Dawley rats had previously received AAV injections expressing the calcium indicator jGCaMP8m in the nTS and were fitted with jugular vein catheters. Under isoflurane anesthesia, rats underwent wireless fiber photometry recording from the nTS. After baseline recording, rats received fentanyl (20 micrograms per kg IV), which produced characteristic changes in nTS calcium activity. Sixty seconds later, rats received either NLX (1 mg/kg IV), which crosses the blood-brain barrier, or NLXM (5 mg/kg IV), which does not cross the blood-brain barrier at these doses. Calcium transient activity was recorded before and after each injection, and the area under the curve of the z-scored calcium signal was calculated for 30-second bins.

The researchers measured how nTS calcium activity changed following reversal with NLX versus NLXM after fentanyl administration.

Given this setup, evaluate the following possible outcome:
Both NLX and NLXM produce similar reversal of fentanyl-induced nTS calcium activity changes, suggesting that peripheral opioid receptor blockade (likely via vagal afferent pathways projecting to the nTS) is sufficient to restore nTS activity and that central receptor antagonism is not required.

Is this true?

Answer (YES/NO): NO